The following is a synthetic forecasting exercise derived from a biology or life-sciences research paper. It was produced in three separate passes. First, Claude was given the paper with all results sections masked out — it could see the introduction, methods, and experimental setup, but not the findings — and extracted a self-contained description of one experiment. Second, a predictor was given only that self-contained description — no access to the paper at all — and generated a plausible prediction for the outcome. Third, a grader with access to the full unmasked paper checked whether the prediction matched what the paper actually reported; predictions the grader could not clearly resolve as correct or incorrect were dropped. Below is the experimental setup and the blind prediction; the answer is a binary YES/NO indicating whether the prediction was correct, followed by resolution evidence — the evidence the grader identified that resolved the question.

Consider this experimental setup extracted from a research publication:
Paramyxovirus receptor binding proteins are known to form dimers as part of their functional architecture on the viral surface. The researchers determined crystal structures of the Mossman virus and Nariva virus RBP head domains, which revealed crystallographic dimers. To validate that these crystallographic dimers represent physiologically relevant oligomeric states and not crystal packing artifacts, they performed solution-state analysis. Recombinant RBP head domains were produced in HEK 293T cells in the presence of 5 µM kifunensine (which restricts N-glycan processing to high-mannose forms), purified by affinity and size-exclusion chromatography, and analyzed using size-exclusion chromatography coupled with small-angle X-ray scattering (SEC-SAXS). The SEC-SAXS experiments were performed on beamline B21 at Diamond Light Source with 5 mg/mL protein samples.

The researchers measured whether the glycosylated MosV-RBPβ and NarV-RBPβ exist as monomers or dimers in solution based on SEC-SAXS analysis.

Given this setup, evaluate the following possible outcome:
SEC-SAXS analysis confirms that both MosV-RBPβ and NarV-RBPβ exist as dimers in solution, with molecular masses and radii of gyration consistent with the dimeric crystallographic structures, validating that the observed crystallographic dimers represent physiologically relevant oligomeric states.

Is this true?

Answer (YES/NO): YES